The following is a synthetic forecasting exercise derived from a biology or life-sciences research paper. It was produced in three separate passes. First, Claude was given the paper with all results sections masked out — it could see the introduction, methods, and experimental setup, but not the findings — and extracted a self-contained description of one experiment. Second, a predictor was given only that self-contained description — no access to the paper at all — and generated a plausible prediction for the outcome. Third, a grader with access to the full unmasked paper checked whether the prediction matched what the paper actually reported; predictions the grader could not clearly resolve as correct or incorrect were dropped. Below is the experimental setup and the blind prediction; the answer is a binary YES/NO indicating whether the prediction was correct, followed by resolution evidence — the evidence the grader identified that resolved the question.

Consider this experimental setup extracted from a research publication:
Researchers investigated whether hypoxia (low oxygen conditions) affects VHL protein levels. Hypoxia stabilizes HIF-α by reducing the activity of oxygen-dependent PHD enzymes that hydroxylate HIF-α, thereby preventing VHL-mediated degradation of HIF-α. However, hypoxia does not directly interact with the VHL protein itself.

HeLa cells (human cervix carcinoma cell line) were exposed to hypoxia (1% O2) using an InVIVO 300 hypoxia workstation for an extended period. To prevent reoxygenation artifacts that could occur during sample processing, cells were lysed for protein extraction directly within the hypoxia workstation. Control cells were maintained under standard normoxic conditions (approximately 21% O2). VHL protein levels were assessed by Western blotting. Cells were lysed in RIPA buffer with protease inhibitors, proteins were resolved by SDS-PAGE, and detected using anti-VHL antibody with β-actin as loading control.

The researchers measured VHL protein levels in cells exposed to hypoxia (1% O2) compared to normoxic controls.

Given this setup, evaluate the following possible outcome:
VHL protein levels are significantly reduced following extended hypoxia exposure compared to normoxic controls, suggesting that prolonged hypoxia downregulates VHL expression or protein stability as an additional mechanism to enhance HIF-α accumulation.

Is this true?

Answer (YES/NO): NO